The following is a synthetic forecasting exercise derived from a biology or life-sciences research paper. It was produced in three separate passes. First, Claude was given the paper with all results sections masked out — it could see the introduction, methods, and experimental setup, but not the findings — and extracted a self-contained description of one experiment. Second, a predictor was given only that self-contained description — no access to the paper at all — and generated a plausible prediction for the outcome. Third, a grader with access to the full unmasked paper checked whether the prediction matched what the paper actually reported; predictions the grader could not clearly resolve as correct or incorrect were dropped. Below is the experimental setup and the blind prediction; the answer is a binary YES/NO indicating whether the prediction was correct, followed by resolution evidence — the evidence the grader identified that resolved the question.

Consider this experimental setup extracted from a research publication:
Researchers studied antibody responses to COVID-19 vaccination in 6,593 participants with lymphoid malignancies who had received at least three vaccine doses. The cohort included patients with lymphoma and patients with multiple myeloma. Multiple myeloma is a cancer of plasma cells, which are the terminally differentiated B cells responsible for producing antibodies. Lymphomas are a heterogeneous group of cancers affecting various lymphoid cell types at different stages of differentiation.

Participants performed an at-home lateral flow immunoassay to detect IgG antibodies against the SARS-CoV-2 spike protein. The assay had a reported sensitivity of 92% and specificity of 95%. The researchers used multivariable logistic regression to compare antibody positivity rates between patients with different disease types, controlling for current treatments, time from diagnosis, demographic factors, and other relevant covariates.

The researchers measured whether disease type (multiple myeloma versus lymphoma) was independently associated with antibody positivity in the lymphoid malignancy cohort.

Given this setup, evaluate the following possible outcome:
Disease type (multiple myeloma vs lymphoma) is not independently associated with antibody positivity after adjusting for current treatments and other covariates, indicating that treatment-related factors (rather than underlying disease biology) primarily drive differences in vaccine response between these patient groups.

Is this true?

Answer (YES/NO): NO